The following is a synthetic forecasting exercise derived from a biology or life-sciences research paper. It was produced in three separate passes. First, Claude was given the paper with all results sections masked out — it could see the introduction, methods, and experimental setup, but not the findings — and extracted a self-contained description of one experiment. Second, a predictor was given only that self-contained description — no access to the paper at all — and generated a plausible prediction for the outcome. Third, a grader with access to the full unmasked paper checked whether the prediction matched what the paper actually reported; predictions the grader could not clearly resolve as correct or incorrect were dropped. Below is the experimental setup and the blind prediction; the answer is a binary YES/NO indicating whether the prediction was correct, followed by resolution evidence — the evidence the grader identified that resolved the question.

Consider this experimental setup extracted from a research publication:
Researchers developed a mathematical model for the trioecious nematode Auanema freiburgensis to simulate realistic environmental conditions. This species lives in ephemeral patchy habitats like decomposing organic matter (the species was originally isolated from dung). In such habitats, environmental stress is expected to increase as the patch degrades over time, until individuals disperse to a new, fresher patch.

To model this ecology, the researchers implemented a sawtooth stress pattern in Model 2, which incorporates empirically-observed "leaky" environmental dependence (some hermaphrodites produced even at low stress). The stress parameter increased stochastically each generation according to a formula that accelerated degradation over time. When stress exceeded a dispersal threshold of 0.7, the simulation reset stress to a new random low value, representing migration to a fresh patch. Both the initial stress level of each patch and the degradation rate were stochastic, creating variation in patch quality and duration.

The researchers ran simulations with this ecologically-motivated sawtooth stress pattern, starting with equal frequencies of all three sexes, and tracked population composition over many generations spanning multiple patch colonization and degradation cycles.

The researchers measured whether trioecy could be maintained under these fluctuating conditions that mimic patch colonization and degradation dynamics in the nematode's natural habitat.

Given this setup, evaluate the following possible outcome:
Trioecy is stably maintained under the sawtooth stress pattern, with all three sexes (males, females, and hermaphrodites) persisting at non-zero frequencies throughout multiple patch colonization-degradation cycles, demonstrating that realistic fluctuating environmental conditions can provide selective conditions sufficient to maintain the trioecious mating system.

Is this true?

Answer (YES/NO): YES